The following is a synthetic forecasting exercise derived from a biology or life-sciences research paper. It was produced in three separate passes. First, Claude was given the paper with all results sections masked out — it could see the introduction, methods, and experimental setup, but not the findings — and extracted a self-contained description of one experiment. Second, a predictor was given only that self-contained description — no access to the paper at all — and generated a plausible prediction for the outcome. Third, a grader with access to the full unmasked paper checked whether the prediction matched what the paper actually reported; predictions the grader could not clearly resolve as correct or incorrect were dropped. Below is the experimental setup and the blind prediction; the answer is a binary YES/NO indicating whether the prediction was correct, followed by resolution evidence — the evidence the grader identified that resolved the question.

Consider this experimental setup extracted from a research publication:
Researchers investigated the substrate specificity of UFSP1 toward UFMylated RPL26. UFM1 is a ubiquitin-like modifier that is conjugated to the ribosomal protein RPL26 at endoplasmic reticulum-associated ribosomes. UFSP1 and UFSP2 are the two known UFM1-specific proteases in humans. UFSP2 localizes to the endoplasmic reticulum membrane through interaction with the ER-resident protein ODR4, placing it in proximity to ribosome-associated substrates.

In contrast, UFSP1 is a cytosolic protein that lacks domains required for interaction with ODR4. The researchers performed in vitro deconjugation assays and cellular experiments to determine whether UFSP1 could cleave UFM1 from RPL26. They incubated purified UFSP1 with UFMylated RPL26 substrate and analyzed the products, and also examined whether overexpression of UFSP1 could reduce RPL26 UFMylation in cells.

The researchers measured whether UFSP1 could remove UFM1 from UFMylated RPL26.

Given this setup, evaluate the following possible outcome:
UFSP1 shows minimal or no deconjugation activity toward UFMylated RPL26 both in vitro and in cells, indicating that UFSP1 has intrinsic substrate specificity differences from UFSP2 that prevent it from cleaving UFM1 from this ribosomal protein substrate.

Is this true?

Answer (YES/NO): NO